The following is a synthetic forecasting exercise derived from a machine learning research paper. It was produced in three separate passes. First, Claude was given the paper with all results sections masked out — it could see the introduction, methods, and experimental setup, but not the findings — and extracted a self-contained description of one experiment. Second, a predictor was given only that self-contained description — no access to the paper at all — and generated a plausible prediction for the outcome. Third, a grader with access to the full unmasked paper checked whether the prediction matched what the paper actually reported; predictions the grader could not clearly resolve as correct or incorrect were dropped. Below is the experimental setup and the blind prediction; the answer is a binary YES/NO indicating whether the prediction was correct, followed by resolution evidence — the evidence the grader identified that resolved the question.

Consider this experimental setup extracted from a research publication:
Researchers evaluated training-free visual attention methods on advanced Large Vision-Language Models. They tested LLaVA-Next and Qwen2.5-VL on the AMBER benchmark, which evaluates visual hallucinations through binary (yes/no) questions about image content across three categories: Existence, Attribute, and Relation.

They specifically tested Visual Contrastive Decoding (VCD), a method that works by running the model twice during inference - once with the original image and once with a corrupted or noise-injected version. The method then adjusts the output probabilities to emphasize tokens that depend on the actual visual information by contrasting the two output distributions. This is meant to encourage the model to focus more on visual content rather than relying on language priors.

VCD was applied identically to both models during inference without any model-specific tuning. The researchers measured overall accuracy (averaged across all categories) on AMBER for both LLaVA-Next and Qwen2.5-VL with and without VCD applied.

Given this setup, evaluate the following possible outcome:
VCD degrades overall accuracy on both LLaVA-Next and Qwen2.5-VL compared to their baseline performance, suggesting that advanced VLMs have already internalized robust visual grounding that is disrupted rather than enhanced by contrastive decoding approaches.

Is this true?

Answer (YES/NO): NO